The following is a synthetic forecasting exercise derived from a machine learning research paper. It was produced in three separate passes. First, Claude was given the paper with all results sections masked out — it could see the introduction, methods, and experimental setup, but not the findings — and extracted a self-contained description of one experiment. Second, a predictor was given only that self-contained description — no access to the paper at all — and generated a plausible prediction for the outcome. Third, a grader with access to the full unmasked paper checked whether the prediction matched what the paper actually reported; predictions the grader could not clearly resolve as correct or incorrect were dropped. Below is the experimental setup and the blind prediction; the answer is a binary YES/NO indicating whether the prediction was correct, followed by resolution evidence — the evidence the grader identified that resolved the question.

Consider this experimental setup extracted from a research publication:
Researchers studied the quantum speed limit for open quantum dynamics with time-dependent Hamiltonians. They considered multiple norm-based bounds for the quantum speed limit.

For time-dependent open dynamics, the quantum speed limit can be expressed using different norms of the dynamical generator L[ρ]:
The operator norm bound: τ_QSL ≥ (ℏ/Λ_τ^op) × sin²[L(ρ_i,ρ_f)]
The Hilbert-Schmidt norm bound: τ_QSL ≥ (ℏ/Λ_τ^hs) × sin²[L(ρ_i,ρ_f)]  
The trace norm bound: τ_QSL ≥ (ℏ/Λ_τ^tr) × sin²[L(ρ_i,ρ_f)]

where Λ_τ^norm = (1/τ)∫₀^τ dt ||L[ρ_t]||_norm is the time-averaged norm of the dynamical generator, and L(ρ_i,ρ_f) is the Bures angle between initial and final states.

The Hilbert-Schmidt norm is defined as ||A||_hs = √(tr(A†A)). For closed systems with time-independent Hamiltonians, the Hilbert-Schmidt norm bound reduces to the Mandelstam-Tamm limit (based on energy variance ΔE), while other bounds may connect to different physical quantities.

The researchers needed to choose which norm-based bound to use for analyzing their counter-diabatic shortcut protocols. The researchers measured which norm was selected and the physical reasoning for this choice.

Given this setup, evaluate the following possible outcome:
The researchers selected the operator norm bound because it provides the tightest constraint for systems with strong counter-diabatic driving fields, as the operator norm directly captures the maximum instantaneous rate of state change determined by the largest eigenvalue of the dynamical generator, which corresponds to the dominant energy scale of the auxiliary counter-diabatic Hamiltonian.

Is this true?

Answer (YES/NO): NO